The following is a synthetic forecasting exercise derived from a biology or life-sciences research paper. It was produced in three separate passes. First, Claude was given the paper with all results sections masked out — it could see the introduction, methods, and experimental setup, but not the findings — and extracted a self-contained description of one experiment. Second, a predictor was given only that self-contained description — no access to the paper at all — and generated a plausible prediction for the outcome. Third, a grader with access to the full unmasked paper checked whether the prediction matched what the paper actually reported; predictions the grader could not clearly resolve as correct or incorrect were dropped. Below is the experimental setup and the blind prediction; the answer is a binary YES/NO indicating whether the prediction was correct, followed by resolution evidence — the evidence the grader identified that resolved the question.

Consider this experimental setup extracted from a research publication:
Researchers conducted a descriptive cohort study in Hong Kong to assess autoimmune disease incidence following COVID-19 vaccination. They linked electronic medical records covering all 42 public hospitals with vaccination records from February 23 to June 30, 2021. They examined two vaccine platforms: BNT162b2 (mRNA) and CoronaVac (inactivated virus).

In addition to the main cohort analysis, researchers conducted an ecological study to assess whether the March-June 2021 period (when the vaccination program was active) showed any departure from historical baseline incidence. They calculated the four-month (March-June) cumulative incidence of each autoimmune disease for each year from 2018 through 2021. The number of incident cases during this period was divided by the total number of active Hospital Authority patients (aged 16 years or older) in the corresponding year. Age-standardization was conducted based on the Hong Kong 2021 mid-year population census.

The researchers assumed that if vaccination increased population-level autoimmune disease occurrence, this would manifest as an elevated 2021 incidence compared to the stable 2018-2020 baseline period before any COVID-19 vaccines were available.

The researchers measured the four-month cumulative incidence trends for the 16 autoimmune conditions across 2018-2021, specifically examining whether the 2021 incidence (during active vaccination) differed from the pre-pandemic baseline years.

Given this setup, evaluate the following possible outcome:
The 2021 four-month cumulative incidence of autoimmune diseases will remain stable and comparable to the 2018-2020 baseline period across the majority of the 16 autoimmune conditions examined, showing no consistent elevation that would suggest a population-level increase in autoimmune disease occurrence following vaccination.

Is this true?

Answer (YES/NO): YES